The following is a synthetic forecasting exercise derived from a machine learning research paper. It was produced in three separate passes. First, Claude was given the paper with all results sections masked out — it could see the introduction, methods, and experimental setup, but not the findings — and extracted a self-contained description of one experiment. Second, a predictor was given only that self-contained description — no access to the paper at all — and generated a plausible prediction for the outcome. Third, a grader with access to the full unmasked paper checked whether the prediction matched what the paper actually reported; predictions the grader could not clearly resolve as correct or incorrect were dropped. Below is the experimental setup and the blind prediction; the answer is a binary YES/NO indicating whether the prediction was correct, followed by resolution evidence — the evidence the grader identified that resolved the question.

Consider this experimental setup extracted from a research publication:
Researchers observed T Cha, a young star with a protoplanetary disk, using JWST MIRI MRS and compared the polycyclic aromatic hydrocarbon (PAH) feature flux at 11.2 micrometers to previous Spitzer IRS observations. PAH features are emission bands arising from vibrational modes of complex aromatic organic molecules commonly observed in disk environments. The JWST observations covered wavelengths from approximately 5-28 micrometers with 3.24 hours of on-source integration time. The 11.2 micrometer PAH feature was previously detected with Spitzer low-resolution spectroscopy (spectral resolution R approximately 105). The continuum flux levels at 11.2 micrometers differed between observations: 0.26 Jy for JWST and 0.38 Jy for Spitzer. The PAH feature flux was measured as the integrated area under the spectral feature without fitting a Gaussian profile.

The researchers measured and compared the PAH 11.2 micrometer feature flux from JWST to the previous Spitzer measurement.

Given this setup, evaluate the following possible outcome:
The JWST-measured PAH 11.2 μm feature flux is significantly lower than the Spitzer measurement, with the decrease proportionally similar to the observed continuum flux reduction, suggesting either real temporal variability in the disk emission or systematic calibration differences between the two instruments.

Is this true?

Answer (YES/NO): NO